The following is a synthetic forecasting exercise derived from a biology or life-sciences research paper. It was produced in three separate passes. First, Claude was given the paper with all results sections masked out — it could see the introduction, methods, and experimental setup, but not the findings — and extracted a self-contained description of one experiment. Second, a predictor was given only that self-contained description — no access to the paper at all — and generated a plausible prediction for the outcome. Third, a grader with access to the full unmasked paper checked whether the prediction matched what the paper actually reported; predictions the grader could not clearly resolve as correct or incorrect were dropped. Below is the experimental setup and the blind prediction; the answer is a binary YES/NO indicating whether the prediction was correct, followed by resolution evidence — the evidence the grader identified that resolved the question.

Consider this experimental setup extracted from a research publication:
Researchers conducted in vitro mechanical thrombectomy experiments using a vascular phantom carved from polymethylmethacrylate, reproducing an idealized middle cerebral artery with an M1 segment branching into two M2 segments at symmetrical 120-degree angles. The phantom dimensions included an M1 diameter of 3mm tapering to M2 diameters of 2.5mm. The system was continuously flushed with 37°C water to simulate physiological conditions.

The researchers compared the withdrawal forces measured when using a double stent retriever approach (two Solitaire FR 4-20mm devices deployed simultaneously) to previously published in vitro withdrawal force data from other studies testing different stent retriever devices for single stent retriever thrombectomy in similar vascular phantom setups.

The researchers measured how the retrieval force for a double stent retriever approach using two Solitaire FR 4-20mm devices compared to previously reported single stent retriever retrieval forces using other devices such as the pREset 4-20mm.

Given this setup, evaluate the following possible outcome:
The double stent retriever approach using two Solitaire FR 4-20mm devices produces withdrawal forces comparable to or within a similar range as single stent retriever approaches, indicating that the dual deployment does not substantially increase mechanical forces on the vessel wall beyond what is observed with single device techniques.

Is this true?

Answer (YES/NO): YES